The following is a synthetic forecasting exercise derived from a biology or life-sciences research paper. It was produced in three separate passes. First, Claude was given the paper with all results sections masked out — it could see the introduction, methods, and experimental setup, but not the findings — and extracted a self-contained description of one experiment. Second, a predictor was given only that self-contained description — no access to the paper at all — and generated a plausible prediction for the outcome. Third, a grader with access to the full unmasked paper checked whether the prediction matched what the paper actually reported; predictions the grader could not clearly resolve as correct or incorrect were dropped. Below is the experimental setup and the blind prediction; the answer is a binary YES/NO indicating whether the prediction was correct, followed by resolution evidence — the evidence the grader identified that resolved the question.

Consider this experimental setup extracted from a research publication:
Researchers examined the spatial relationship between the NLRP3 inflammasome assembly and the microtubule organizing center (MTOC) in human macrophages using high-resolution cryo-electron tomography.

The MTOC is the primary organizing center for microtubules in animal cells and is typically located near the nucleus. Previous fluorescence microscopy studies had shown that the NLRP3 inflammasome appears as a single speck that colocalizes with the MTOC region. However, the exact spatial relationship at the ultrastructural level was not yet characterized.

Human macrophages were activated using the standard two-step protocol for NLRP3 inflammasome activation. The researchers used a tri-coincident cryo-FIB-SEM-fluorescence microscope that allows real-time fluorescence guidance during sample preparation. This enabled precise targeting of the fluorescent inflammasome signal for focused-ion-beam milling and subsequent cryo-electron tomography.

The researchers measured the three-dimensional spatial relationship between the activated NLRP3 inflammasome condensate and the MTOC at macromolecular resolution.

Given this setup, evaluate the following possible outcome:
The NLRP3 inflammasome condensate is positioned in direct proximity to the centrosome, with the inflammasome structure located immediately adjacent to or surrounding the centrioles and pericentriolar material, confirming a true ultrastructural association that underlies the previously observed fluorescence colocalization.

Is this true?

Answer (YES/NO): YES